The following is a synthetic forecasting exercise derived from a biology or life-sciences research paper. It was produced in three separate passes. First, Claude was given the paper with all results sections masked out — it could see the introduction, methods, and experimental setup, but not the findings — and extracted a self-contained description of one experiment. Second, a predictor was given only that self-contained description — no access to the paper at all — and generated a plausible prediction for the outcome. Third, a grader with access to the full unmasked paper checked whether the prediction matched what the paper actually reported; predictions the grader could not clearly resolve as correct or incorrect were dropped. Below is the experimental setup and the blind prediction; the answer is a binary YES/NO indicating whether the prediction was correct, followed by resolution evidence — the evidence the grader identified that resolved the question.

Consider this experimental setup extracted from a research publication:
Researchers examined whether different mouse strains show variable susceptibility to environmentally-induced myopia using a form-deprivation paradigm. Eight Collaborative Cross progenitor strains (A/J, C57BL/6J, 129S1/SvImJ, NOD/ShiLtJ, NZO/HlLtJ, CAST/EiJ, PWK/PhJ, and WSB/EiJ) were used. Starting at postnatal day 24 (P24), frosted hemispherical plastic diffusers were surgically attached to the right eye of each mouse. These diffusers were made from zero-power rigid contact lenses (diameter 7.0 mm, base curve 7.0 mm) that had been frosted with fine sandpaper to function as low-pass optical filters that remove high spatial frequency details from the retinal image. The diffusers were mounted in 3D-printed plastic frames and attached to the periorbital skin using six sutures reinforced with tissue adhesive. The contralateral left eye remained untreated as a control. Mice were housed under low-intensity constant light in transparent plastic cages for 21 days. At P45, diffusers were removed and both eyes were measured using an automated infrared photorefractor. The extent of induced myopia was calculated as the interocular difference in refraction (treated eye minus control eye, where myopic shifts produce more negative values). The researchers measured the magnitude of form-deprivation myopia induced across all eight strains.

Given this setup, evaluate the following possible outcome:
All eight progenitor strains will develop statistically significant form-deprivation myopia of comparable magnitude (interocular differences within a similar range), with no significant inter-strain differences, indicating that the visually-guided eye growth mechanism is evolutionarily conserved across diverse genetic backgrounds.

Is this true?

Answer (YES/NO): NO